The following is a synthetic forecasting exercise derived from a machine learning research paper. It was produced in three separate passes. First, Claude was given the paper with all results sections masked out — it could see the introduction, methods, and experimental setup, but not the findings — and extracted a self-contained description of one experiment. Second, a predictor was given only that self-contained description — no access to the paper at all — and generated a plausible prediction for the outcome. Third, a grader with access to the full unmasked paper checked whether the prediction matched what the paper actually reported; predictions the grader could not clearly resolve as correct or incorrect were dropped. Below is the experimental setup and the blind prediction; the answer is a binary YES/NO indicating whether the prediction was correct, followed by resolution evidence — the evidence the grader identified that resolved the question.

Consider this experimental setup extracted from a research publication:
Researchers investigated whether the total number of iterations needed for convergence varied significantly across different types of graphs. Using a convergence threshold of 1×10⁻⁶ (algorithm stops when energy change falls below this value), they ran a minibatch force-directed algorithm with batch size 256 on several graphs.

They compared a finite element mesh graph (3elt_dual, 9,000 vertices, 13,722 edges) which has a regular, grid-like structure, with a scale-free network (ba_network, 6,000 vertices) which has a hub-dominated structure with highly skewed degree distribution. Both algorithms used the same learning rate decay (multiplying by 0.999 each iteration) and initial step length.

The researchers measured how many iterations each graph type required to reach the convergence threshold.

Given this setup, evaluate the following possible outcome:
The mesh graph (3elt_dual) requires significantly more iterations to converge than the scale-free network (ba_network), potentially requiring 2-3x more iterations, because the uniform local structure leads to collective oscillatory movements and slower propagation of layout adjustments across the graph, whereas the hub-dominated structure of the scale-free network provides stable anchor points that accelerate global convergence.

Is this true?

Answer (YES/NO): NO